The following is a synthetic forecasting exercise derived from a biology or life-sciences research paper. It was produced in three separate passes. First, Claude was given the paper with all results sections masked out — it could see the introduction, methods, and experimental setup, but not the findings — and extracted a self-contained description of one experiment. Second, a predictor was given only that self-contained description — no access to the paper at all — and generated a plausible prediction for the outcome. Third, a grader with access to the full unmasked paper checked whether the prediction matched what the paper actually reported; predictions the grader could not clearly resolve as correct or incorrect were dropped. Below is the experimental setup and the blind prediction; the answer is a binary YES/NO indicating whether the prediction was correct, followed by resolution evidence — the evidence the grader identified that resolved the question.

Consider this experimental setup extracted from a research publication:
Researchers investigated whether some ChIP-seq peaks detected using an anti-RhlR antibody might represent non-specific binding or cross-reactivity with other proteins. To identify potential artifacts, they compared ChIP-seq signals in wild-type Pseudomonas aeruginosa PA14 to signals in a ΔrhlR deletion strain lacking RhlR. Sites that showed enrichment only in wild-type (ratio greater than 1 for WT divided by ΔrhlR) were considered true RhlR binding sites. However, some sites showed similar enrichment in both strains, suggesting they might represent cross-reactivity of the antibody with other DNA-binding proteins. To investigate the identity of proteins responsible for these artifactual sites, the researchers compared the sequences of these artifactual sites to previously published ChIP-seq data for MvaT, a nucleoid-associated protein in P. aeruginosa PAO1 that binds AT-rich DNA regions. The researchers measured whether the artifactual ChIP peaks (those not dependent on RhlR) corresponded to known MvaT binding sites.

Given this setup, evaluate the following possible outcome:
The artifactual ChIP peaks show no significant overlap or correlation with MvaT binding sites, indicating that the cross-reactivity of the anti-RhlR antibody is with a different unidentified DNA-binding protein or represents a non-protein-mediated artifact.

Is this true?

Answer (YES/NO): NO